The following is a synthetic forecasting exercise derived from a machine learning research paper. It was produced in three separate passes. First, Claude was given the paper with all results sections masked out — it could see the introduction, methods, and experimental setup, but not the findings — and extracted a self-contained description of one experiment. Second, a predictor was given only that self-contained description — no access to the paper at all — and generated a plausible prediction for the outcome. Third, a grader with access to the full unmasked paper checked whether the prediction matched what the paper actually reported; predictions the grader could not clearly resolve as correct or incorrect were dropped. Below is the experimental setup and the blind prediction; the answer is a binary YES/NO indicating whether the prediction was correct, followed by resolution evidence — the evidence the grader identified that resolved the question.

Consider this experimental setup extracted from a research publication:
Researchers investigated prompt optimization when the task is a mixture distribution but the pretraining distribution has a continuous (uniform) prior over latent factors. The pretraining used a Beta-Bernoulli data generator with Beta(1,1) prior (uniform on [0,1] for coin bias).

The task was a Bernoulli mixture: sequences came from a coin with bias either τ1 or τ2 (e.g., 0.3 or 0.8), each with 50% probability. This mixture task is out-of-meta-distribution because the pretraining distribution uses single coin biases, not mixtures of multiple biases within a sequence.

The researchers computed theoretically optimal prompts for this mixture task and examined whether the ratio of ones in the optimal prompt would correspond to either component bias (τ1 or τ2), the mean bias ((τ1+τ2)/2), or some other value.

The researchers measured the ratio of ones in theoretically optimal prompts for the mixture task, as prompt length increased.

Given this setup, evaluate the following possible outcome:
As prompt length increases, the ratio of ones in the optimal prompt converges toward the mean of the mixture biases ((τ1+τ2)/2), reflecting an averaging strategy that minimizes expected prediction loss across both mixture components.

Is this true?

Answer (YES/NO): YES